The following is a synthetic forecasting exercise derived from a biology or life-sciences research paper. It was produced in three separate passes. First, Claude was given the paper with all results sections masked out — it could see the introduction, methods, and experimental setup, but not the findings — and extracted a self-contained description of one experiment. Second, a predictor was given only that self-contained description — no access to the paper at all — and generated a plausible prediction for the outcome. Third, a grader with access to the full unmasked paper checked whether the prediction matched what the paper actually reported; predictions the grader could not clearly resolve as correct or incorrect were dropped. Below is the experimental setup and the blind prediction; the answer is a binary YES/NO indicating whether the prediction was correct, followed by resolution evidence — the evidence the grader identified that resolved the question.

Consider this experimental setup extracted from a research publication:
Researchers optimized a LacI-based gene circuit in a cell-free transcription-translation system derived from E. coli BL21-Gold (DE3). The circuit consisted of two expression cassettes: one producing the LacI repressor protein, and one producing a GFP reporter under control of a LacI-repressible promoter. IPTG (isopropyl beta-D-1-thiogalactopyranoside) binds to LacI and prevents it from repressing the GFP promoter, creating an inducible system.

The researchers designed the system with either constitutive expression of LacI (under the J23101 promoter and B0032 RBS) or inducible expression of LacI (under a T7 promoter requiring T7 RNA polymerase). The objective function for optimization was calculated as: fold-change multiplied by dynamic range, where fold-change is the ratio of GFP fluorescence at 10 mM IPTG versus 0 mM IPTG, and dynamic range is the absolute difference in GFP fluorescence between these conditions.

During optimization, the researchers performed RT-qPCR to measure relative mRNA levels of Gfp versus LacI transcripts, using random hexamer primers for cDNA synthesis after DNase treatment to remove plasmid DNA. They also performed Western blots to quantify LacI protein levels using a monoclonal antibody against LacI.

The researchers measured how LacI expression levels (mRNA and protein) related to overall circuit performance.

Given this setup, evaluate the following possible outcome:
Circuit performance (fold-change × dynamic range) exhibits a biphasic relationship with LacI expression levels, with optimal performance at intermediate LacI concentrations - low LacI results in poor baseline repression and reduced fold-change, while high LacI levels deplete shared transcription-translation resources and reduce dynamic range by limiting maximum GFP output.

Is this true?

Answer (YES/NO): NO